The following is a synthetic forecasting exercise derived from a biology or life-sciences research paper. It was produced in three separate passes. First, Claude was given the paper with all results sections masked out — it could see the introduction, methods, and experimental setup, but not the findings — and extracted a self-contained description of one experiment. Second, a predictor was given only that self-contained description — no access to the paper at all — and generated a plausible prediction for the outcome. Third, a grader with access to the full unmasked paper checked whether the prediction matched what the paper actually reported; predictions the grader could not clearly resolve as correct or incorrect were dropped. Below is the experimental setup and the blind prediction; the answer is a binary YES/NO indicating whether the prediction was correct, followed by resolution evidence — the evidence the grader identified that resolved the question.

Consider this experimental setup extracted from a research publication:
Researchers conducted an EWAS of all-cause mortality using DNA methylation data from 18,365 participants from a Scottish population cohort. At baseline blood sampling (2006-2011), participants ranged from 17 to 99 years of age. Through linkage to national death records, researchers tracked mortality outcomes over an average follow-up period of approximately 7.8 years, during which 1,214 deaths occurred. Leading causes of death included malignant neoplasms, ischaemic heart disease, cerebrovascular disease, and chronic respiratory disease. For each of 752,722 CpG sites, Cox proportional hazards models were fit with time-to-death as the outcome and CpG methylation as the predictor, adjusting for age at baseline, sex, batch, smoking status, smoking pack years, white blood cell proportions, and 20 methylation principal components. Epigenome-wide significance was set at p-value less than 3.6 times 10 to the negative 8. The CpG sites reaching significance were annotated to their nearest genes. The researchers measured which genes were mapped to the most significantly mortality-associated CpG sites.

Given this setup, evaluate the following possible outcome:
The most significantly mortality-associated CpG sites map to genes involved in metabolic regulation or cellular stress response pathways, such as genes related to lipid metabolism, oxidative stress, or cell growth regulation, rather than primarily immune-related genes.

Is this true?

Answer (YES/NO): NO